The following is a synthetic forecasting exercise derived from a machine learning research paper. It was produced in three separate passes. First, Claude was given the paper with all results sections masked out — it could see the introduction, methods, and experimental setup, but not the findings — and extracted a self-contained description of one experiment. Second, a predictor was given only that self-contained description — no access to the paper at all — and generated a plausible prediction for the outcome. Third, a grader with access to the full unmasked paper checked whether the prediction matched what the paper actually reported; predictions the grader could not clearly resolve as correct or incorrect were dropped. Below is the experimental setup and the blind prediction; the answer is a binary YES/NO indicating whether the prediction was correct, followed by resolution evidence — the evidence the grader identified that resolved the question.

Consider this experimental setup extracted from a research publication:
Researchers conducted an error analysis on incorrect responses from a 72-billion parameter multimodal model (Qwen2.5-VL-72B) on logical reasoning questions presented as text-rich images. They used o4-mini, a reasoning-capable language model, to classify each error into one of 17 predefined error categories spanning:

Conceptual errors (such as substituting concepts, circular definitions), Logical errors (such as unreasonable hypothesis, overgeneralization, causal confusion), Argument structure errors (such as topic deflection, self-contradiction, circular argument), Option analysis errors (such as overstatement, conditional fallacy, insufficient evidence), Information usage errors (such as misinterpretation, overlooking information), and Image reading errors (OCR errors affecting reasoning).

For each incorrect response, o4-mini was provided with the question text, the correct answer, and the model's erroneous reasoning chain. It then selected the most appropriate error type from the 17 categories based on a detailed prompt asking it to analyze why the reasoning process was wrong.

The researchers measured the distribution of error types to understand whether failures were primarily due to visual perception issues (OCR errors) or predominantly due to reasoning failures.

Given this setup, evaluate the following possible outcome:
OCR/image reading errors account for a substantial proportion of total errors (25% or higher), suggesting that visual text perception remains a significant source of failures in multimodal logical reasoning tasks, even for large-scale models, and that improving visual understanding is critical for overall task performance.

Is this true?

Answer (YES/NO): NO